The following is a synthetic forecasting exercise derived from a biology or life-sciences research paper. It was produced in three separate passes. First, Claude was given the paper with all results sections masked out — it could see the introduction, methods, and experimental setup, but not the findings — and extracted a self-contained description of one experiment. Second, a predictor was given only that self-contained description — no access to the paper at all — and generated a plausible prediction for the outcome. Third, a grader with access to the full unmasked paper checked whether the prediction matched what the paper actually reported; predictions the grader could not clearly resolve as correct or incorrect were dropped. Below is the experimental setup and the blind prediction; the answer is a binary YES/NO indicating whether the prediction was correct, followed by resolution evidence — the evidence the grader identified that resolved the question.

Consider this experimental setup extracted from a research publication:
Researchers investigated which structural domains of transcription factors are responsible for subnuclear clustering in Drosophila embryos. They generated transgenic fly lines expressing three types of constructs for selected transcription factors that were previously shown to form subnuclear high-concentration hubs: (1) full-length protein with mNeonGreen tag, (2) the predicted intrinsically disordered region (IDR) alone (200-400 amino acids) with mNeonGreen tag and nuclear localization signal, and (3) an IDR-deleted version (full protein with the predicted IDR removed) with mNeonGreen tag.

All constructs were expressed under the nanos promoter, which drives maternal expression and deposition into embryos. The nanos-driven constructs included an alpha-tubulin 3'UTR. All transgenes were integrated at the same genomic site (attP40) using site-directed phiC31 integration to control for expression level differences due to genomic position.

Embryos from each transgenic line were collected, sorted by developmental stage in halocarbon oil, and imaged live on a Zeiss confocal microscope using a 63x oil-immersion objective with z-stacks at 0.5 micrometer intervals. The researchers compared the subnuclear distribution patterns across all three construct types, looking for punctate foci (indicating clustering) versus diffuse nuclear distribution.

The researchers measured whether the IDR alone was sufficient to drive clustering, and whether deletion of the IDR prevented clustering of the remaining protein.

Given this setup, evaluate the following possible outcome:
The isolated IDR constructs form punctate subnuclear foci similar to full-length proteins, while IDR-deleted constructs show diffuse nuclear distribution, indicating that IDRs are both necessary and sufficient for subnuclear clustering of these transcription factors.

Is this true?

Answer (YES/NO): NO